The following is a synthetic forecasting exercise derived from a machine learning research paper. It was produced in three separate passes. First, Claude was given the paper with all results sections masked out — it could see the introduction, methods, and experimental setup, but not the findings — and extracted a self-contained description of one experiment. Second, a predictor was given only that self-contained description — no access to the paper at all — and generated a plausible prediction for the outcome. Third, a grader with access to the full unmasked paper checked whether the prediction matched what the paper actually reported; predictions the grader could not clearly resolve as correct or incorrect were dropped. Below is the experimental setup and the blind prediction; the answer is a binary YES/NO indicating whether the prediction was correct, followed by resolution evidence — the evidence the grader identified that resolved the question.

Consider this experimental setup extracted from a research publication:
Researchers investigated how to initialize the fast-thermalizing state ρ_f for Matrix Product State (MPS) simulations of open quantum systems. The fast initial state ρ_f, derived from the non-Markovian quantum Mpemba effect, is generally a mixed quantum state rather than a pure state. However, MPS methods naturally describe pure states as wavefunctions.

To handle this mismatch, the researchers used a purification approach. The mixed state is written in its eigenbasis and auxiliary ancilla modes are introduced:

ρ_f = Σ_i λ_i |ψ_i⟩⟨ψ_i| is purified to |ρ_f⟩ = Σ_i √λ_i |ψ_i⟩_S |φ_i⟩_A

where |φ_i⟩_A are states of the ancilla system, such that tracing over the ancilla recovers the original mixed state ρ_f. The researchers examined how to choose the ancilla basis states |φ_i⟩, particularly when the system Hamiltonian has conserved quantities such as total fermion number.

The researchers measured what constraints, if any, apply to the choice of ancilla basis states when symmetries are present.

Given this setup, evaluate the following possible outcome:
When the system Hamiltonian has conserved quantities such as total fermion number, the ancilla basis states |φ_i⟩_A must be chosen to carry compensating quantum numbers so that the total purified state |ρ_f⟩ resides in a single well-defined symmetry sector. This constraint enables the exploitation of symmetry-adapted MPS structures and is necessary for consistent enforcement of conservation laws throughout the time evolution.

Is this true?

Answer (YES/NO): YES